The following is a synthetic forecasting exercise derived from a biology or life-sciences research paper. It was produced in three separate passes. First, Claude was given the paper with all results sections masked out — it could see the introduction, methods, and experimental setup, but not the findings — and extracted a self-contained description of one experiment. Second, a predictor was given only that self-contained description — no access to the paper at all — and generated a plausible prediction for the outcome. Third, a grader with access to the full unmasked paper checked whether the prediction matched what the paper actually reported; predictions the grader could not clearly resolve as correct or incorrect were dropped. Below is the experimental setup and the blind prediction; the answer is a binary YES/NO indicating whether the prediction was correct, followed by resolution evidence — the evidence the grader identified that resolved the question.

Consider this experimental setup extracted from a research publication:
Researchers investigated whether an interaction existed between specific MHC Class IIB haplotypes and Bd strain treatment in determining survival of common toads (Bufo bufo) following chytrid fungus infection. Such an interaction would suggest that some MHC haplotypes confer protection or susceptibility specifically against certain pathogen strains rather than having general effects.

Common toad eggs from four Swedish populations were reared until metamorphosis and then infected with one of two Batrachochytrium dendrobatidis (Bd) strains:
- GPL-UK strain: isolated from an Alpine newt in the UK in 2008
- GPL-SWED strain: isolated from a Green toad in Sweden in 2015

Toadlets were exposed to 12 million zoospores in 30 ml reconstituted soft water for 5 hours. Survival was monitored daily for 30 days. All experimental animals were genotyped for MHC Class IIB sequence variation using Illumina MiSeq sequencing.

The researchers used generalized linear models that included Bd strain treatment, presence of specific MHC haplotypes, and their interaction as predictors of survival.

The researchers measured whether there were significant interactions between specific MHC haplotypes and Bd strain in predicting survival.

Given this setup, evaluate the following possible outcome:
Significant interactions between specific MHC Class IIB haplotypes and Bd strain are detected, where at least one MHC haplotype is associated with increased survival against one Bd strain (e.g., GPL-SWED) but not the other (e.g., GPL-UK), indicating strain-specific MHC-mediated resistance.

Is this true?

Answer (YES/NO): YES